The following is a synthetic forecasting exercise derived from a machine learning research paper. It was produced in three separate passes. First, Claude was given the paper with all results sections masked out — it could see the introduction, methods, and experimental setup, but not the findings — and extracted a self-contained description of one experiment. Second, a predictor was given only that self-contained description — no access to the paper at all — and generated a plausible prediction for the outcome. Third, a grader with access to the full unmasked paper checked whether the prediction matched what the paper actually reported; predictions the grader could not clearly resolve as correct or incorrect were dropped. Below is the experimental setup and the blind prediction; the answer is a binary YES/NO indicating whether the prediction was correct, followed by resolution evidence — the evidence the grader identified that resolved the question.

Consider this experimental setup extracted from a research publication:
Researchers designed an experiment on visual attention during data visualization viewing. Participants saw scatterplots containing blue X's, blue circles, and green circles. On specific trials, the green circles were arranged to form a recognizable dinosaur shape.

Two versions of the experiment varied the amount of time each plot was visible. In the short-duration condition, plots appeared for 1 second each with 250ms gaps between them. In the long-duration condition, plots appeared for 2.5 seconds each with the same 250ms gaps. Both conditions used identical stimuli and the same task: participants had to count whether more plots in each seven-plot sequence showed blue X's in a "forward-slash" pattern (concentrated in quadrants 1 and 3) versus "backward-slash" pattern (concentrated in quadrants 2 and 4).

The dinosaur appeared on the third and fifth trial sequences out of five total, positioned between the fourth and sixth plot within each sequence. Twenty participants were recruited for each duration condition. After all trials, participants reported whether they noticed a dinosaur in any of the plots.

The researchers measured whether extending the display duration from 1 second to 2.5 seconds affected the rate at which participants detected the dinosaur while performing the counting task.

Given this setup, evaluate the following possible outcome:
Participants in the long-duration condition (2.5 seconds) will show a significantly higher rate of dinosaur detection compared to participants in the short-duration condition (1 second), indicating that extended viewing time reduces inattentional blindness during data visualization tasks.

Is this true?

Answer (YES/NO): YES